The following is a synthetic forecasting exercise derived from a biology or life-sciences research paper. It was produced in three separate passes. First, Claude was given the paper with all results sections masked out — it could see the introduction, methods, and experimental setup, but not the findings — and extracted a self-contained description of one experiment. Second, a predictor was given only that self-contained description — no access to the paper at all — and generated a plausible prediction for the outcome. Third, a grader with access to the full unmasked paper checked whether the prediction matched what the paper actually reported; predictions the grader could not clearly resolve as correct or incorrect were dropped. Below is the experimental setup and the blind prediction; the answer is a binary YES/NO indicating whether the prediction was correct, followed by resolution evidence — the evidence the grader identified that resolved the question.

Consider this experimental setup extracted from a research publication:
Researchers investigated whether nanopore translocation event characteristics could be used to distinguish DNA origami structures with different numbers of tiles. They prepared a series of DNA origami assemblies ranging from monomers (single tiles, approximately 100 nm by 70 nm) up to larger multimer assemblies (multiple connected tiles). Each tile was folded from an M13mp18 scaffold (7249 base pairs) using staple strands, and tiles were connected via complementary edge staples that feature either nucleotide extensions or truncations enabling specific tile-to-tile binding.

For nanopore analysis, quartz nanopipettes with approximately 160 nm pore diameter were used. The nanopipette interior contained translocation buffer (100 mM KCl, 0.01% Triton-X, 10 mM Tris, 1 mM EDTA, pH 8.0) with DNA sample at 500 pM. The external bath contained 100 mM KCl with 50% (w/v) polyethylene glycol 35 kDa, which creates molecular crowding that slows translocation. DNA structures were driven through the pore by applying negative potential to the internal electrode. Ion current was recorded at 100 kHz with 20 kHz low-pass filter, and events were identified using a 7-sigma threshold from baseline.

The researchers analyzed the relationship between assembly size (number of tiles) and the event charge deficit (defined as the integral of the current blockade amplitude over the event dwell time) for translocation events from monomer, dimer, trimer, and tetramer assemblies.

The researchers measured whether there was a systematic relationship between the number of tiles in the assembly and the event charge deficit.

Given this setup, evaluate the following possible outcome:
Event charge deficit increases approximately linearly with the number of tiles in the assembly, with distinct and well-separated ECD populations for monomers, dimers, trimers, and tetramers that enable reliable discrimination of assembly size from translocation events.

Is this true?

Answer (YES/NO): YES